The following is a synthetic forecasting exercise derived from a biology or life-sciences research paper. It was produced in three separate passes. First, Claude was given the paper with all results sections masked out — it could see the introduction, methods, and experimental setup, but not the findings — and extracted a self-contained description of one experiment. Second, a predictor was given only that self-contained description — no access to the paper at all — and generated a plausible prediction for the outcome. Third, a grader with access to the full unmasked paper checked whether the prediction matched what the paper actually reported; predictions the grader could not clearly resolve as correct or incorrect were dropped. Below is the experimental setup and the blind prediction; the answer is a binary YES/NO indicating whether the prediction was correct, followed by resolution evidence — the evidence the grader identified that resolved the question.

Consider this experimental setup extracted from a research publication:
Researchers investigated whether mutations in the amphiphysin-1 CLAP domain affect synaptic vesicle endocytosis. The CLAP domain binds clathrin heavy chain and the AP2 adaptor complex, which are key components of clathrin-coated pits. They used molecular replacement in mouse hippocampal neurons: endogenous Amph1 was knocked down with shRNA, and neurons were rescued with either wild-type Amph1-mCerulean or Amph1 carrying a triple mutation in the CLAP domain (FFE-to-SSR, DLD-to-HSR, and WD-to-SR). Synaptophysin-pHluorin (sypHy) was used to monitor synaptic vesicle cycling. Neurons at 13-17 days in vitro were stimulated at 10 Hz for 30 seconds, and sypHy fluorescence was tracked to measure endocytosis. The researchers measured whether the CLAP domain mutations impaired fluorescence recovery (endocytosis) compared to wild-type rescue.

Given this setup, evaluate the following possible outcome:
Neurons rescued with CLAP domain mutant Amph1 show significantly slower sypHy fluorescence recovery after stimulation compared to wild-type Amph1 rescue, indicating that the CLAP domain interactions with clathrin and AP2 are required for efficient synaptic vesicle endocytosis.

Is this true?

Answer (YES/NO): YES